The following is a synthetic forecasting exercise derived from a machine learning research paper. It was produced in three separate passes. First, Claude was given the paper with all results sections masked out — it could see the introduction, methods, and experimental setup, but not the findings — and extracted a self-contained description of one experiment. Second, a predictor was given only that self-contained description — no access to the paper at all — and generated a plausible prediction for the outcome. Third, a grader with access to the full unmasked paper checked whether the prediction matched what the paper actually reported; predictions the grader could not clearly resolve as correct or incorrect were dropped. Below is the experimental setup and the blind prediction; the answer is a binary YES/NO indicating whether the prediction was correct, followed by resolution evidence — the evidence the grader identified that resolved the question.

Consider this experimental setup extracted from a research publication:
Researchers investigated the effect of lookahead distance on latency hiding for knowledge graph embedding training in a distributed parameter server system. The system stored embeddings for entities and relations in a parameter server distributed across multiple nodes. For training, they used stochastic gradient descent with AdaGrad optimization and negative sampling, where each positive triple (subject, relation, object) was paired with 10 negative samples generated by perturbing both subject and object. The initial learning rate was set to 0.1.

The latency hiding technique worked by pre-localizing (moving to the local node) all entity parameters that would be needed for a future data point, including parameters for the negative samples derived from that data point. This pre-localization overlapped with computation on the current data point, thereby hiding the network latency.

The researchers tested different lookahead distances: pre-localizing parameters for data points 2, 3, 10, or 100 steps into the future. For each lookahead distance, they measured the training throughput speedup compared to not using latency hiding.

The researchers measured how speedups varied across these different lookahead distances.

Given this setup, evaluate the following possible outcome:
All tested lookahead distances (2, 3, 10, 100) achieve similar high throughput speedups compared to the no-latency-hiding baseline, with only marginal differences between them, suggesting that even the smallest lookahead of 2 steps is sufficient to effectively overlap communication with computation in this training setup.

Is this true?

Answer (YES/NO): NO